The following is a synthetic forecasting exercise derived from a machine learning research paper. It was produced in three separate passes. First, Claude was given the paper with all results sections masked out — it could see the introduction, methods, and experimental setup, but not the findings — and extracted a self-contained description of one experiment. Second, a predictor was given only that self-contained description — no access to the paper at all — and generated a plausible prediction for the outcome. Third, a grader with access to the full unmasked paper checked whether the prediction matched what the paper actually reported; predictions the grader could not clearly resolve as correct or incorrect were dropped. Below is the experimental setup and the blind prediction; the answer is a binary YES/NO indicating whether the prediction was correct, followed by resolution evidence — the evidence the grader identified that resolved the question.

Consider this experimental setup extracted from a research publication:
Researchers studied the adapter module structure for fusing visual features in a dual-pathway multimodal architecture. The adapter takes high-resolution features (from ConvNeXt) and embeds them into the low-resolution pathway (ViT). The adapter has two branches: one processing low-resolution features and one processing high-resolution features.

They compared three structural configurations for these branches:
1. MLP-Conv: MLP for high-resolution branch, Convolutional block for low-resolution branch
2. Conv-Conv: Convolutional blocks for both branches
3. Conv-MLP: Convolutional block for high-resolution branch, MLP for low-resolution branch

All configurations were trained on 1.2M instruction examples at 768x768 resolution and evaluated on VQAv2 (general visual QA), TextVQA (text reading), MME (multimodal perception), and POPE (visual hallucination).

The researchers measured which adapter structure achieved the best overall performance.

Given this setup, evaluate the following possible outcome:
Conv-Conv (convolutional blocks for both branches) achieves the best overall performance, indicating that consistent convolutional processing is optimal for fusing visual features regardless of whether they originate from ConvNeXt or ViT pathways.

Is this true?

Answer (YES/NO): NO